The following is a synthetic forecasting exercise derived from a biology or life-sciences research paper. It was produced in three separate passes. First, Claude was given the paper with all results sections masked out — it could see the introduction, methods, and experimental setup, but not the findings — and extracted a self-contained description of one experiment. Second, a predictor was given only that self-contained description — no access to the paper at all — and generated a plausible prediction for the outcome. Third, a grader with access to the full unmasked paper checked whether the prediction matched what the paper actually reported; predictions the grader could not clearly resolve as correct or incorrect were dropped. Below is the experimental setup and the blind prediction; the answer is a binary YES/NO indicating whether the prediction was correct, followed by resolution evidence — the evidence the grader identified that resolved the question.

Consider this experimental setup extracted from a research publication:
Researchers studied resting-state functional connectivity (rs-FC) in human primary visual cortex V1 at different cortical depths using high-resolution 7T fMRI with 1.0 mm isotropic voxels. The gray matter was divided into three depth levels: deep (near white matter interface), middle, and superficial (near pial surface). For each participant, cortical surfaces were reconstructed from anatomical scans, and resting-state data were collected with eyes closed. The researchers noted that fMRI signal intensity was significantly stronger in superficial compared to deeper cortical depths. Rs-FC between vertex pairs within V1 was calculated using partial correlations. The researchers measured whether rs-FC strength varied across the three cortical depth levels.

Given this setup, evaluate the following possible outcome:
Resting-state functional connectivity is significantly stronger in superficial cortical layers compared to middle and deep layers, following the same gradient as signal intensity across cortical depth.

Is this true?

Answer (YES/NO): NO